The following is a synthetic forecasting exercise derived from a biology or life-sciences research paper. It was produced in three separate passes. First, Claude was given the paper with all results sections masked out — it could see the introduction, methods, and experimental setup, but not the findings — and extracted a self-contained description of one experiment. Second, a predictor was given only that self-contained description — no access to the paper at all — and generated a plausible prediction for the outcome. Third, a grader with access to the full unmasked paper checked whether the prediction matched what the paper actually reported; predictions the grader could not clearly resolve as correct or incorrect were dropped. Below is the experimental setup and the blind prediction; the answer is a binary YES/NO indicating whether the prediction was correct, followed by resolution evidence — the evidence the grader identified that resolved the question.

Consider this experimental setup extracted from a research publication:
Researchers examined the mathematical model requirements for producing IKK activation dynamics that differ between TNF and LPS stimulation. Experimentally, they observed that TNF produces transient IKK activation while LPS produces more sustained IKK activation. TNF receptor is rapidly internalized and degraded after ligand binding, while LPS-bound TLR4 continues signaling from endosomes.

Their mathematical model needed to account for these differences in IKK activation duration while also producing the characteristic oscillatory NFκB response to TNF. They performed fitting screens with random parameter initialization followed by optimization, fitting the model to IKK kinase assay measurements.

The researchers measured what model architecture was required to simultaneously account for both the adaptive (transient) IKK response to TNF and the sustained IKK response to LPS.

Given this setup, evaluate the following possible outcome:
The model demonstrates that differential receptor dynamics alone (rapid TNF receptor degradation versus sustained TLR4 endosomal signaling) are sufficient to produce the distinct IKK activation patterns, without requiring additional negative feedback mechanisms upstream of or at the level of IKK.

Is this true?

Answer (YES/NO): NO